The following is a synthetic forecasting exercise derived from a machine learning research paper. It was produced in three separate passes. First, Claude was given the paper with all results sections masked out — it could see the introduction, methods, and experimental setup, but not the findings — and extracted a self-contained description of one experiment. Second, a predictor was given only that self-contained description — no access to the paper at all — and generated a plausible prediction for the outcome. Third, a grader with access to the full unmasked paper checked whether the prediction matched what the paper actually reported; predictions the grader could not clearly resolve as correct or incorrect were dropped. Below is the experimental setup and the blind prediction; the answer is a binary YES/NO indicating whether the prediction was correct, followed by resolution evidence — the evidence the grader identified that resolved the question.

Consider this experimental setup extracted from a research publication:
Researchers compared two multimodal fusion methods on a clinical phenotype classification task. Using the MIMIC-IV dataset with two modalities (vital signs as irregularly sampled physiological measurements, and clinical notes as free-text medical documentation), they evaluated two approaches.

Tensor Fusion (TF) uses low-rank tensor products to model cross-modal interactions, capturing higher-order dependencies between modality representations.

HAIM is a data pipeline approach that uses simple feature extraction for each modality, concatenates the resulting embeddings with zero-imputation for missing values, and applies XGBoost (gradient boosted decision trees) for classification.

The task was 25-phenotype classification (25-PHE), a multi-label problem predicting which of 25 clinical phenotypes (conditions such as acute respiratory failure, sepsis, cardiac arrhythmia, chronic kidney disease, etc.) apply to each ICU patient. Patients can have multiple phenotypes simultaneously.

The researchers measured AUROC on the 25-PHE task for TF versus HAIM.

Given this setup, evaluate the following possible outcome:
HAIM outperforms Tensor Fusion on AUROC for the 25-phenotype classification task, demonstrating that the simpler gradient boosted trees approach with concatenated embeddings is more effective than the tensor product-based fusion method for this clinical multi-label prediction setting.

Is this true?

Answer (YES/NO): NO